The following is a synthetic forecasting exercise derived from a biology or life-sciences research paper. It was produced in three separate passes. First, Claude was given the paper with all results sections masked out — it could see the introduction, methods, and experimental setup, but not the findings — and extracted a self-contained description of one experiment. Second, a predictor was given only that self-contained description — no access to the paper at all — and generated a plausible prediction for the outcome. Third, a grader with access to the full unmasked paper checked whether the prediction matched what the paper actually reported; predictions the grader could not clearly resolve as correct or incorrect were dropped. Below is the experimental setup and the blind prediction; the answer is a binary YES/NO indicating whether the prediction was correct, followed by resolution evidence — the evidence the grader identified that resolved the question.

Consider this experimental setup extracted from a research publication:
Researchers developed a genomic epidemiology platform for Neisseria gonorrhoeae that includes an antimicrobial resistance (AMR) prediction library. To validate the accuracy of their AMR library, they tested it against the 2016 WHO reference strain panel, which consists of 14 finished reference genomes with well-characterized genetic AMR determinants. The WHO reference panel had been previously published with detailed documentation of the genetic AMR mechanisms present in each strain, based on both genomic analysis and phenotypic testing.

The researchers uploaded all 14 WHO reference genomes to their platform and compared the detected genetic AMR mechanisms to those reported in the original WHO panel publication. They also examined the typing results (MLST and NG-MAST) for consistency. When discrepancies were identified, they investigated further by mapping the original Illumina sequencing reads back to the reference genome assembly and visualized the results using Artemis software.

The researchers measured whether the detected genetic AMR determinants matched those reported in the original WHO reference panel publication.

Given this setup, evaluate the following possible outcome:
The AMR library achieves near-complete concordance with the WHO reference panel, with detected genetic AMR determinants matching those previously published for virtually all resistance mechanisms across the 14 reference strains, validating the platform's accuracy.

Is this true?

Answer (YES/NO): YES